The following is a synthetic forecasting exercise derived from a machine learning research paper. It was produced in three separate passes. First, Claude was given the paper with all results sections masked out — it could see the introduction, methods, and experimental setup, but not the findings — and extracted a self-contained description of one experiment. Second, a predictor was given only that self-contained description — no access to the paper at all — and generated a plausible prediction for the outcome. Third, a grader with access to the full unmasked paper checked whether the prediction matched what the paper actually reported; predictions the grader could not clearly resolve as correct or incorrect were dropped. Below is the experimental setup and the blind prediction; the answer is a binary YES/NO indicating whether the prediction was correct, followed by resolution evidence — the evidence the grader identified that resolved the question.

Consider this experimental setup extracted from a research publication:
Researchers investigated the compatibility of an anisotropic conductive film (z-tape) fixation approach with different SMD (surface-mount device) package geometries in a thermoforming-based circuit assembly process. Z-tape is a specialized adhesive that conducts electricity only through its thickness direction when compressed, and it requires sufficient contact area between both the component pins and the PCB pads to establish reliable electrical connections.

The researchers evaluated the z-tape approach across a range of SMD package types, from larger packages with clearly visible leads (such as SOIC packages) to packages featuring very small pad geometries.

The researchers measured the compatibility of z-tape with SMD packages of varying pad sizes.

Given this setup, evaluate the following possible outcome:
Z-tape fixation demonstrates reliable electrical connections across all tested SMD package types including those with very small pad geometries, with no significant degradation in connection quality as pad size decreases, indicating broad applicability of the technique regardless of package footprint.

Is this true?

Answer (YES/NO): NO